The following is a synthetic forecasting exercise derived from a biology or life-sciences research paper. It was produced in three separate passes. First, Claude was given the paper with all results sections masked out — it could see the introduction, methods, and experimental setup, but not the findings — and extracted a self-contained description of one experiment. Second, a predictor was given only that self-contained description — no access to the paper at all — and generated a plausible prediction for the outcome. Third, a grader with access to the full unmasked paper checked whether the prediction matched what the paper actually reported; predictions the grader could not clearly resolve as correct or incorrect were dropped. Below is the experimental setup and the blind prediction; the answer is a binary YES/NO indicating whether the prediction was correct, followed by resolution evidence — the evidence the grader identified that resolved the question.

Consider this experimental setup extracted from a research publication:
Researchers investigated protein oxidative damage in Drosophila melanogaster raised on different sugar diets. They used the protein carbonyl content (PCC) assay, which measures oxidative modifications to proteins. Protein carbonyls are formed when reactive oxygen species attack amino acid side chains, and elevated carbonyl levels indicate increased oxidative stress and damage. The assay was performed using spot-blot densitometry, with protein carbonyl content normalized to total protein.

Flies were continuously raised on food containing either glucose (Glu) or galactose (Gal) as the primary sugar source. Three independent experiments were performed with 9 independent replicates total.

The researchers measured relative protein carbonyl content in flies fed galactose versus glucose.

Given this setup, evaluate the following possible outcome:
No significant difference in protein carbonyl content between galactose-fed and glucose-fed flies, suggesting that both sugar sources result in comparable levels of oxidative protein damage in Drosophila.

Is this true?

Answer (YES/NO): NO